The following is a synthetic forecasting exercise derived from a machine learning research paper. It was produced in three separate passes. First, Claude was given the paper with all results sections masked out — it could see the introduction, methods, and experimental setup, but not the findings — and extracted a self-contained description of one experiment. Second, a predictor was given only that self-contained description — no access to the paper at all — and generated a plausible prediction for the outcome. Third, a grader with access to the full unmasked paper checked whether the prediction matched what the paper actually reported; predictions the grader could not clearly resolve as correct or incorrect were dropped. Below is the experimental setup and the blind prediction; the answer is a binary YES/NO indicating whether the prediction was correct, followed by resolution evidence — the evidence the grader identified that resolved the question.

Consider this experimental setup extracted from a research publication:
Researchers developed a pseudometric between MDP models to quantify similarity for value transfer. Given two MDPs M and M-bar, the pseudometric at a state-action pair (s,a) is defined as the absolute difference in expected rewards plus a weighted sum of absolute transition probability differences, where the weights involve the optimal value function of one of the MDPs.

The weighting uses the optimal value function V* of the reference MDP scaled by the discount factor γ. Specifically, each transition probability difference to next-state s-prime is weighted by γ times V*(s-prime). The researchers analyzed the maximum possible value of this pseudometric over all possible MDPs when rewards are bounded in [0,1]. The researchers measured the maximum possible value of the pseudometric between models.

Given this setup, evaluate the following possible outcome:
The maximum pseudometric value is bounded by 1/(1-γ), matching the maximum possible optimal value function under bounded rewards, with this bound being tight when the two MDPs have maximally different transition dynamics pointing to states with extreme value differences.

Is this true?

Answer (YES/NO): NO